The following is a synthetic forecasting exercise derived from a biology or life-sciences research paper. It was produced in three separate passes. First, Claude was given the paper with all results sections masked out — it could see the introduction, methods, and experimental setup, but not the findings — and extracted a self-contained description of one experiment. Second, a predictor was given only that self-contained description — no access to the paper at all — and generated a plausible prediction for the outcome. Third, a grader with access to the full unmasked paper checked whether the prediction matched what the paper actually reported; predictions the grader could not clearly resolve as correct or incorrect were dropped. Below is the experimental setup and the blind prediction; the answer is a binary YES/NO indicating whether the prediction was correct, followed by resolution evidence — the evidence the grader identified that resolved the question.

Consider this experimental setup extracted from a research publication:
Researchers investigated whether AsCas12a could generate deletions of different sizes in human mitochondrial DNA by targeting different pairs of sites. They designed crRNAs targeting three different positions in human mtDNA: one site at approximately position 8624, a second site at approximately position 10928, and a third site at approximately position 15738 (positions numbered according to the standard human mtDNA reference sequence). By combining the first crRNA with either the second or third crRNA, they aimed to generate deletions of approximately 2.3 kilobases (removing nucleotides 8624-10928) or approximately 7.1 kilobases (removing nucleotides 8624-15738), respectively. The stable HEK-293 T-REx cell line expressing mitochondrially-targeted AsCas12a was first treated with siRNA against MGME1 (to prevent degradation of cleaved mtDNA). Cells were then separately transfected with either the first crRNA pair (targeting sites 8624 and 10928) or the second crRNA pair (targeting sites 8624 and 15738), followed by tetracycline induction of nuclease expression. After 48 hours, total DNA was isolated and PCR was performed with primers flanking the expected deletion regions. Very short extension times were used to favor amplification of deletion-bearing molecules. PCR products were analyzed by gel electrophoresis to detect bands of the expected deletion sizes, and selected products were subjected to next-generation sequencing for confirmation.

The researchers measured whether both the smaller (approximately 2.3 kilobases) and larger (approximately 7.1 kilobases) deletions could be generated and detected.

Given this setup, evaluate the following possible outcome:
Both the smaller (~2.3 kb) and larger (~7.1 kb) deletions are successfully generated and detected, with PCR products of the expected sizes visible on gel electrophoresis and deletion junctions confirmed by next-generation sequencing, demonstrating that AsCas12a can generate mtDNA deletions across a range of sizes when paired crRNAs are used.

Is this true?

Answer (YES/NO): YES